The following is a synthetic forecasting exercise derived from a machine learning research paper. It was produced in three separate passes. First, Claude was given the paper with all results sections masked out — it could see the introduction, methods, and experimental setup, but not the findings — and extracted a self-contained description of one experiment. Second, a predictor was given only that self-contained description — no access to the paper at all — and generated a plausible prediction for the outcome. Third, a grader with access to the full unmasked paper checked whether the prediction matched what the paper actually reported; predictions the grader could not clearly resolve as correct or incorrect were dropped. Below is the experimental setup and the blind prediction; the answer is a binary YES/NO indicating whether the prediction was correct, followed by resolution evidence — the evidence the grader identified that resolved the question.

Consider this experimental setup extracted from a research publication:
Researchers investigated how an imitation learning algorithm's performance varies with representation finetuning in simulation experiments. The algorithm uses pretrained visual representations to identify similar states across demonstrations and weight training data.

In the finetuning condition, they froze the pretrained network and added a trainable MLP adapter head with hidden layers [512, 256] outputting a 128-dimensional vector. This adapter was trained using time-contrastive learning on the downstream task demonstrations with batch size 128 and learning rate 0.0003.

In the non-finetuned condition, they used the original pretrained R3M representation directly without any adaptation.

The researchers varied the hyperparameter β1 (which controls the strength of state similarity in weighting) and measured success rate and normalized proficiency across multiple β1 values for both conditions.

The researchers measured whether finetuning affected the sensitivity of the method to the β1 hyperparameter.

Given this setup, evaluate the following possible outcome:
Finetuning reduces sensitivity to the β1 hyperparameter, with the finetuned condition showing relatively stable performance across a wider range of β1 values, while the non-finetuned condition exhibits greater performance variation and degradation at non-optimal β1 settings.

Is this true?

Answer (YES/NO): YES